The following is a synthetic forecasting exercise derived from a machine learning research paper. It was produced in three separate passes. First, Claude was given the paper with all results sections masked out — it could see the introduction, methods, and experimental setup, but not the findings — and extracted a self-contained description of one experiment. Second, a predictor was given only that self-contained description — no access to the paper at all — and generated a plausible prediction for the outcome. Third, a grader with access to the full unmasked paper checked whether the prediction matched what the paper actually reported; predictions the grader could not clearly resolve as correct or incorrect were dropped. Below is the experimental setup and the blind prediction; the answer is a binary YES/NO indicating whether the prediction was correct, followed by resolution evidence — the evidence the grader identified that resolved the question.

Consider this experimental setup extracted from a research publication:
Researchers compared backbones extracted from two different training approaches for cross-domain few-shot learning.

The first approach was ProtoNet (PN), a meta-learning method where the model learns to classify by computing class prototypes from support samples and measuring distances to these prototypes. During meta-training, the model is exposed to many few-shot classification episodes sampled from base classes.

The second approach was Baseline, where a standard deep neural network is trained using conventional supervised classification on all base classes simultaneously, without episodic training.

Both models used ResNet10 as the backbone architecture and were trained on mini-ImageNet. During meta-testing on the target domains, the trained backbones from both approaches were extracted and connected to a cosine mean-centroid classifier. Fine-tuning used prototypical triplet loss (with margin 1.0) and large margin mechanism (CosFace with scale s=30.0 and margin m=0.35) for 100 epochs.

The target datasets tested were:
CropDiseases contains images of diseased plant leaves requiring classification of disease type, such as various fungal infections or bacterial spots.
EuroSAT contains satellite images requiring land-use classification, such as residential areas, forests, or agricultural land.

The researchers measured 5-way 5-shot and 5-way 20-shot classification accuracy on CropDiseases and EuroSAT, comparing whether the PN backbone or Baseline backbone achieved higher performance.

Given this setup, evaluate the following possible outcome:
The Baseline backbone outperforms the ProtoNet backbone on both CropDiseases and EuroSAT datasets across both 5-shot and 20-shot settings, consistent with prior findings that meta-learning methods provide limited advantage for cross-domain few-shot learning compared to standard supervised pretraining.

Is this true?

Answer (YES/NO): NO